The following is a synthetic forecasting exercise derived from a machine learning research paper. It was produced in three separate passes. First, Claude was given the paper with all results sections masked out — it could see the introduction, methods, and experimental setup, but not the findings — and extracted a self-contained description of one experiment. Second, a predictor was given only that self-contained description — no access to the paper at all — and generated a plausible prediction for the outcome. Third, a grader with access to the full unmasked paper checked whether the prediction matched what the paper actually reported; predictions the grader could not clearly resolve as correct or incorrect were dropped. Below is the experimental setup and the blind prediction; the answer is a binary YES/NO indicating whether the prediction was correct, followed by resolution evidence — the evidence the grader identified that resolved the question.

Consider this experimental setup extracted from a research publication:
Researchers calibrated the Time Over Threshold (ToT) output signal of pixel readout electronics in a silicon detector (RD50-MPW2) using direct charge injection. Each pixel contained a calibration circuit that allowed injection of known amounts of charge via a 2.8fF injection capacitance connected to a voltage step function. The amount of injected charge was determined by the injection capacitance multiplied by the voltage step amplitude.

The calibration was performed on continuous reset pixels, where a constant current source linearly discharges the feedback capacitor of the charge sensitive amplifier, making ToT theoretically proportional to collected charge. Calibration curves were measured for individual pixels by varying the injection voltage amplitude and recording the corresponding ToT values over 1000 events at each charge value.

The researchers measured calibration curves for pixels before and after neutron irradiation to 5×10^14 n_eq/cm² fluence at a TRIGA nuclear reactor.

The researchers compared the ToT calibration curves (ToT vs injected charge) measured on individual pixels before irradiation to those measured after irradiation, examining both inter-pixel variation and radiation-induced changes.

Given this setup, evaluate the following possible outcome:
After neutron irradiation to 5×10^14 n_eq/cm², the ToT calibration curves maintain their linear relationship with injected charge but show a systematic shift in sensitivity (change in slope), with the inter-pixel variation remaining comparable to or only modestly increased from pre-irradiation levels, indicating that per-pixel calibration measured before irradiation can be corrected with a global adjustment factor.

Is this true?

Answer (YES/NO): NO